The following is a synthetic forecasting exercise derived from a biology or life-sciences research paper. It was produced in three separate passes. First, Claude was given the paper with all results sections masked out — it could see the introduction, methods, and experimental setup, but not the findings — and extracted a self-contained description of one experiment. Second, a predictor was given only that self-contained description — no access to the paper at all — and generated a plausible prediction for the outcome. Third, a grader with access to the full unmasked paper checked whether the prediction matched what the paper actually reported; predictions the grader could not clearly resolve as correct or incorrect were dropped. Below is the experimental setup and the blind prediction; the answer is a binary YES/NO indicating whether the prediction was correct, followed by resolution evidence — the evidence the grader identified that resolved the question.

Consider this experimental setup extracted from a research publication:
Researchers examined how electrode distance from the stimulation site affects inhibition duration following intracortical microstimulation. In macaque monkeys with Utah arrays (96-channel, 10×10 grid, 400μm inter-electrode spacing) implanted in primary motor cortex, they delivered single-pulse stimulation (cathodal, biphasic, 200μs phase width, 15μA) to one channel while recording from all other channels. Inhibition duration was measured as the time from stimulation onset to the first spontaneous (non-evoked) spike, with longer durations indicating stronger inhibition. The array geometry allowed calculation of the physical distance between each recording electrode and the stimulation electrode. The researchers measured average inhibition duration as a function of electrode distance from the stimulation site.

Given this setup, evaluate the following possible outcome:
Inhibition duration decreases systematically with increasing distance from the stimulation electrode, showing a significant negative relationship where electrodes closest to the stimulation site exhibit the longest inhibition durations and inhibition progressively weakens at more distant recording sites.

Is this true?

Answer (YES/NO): NO